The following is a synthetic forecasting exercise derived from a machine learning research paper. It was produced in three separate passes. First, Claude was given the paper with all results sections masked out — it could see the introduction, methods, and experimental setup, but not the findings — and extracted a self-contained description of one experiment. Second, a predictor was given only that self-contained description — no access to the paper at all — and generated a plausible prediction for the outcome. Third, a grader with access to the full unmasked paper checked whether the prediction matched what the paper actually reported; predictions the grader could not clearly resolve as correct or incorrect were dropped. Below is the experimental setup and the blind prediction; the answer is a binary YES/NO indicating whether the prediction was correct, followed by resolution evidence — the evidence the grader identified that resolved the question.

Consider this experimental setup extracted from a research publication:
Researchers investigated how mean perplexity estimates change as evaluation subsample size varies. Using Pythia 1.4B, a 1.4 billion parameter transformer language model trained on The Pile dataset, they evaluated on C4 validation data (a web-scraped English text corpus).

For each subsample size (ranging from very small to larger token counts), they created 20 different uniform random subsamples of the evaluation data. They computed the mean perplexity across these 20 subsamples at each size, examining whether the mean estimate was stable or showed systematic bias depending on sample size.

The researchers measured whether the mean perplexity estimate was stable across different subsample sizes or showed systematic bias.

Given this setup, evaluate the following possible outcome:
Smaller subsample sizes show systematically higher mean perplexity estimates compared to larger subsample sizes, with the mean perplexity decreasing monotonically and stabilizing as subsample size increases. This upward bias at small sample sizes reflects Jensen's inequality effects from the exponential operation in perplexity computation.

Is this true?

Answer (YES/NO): NO